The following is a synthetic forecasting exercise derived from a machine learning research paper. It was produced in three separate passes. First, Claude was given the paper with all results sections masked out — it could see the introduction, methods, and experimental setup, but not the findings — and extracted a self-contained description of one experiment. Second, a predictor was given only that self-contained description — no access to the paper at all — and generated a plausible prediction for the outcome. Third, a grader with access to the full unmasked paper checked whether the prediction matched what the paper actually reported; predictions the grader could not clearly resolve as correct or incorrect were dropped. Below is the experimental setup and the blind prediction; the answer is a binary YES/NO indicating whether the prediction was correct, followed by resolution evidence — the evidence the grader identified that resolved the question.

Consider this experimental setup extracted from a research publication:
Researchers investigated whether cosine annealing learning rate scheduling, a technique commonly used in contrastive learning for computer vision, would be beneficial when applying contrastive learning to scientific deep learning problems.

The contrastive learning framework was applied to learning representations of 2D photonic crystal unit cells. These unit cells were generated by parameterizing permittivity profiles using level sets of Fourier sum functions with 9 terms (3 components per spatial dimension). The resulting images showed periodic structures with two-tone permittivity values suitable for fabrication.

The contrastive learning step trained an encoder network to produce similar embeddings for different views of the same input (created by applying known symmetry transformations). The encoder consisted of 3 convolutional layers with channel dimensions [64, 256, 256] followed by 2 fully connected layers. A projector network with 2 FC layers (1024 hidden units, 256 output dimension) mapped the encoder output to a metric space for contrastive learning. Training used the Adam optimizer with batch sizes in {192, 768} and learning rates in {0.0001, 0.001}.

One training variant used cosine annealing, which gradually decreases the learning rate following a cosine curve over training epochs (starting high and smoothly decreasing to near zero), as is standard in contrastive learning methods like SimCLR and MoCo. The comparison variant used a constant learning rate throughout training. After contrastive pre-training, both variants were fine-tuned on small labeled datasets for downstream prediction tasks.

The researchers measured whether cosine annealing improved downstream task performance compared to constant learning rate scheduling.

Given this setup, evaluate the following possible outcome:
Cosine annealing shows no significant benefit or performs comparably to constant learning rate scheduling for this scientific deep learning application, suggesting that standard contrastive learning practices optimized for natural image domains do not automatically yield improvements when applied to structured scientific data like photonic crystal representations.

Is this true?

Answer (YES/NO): YES